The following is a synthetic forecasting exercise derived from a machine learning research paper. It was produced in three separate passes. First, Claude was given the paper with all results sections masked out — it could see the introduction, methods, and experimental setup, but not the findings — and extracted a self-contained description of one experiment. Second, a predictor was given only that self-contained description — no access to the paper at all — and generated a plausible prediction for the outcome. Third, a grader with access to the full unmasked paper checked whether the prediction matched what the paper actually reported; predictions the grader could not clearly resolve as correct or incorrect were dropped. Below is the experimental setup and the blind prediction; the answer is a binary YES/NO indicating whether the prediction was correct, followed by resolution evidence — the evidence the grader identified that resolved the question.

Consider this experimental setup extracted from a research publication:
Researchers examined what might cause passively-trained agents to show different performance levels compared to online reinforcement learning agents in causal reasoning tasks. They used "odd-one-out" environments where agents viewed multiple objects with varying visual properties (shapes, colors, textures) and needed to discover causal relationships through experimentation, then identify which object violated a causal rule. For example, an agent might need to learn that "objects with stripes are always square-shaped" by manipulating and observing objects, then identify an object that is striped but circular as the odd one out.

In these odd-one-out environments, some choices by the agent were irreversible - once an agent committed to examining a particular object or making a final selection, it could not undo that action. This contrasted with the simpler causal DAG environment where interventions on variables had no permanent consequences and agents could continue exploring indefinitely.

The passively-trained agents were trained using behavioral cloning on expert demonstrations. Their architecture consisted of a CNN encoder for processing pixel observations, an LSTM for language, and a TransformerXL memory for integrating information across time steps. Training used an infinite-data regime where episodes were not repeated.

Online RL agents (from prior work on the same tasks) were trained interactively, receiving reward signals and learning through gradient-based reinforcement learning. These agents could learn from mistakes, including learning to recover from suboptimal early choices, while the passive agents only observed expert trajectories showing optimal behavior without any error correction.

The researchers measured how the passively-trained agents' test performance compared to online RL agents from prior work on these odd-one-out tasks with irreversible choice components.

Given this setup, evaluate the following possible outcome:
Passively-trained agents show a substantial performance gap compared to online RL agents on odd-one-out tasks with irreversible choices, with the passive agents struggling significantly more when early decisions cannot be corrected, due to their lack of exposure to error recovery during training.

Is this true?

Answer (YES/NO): NO